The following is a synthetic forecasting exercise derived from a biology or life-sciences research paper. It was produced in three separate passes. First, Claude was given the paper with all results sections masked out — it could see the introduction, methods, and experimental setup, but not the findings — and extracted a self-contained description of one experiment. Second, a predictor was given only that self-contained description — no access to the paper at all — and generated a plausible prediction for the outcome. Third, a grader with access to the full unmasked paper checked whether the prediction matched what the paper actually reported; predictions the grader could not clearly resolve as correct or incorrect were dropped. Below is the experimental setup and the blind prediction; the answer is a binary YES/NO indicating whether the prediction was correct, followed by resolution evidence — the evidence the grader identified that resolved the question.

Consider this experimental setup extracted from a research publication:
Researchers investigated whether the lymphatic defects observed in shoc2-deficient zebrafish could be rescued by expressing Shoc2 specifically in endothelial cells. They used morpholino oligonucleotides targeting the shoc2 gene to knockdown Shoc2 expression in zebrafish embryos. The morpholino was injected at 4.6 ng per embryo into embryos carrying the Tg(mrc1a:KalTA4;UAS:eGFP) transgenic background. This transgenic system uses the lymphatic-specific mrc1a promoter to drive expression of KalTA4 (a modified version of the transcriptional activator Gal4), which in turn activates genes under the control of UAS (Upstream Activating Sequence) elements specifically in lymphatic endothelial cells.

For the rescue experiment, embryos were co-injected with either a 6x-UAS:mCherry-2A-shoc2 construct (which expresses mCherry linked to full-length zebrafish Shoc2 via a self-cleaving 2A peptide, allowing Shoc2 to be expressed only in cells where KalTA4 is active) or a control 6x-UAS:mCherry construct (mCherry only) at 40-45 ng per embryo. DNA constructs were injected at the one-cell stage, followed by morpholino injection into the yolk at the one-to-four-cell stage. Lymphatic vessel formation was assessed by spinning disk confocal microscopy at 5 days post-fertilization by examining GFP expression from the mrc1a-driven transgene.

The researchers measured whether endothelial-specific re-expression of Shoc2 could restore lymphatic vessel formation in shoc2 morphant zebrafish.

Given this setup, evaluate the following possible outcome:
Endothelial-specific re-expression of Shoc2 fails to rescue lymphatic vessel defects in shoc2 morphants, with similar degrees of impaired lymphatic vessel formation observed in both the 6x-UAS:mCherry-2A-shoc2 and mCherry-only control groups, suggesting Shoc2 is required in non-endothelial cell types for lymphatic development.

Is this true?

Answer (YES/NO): NO